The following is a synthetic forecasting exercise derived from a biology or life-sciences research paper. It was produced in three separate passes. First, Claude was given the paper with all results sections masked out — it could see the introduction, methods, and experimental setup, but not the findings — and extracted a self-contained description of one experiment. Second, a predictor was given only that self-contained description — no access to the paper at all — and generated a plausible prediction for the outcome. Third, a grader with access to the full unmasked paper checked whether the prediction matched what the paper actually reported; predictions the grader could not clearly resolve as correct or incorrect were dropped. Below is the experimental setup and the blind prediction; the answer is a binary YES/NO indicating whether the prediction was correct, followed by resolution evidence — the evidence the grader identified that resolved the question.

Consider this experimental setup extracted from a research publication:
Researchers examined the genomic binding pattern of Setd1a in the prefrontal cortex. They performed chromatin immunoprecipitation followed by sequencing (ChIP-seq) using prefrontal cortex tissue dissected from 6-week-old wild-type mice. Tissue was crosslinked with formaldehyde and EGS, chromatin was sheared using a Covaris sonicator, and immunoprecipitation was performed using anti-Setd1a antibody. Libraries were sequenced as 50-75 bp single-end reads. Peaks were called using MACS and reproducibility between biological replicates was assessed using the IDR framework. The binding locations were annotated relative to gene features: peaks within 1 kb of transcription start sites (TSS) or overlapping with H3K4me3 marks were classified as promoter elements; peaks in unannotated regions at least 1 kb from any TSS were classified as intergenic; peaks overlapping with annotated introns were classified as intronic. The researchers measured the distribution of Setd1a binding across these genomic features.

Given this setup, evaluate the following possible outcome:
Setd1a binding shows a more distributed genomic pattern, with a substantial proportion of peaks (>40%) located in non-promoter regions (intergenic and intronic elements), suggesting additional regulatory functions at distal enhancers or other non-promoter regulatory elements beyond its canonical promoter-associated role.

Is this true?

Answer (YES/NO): YES